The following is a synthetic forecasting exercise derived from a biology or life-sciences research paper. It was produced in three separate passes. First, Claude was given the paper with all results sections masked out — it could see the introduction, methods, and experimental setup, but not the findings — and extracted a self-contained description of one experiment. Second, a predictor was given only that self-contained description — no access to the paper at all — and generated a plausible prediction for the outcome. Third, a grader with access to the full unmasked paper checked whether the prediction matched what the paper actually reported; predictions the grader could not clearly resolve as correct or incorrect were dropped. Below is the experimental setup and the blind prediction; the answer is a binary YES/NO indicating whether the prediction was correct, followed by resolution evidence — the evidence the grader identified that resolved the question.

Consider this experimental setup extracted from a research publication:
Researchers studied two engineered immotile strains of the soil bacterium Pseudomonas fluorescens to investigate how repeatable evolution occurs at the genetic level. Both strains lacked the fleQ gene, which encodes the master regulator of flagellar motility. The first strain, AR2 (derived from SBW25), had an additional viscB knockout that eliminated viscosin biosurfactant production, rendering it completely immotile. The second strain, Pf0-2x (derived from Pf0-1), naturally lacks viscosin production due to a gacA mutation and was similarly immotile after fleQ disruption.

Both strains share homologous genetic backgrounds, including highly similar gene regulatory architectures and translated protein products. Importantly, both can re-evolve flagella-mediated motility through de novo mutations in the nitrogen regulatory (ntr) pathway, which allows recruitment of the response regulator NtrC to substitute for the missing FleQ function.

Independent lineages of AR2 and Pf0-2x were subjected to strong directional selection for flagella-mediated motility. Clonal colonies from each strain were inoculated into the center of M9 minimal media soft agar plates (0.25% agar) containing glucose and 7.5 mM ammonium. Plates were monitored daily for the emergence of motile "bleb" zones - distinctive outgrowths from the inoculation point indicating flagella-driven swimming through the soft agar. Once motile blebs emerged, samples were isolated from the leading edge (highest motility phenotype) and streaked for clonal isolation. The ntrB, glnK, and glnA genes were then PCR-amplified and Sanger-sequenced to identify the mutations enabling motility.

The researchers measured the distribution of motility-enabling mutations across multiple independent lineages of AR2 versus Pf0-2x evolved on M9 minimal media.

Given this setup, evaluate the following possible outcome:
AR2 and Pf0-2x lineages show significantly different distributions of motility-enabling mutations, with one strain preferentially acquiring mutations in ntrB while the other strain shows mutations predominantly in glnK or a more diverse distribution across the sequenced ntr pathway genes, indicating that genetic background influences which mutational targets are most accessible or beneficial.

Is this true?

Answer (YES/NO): YES